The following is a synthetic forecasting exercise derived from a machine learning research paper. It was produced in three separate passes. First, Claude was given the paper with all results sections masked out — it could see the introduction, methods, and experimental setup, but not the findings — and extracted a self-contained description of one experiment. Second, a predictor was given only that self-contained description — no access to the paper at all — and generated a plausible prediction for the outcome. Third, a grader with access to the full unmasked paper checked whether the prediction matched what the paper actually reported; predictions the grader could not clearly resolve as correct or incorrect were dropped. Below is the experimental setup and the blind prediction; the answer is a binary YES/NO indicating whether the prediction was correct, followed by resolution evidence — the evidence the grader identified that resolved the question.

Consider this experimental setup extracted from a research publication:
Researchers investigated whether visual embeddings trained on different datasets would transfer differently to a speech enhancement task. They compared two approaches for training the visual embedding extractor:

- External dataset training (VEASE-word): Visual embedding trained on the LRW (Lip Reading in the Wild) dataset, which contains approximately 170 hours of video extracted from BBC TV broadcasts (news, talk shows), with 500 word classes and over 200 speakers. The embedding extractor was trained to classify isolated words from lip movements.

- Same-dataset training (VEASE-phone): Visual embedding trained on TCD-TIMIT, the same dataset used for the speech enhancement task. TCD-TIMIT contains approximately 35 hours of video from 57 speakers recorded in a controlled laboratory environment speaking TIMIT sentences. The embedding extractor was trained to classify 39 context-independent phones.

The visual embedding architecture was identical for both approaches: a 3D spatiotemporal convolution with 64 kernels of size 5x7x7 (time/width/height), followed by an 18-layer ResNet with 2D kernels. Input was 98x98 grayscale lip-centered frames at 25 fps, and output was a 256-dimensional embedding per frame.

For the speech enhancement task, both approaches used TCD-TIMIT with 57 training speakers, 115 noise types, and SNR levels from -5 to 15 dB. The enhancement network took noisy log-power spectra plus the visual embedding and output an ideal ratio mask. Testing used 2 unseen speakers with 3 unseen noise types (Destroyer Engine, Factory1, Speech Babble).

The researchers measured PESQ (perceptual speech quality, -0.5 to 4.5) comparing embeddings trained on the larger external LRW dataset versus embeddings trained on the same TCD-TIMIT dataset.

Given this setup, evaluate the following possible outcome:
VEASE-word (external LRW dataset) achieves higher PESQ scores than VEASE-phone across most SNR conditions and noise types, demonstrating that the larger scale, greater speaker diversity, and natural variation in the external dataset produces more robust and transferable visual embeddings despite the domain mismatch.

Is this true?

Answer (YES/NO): YES